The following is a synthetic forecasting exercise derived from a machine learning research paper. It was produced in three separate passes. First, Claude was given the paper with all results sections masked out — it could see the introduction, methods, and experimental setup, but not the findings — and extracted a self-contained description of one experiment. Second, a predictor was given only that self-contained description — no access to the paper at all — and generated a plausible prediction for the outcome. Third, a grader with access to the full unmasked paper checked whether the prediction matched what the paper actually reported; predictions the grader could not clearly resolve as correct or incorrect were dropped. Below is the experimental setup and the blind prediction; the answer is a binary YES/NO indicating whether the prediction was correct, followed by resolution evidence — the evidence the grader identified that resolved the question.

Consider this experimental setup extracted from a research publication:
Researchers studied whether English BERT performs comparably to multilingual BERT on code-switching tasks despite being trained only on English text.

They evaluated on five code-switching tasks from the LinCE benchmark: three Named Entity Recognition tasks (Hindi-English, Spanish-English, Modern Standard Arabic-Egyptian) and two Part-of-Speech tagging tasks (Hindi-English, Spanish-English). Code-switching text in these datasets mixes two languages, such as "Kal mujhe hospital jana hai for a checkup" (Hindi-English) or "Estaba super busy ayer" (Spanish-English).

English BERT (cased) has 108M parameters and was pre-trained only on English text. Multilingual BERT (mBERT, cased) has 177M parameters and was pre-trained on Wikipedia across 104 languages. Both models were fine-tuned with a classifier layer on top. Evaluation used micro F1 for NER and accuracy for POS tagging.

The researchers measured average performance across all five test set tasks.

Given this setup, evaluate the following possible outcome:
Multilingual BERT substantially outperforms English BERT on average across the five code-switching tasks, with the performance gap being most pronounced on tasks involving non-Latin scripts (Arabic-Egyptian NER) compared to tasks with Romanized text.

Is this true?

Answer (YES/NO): NO